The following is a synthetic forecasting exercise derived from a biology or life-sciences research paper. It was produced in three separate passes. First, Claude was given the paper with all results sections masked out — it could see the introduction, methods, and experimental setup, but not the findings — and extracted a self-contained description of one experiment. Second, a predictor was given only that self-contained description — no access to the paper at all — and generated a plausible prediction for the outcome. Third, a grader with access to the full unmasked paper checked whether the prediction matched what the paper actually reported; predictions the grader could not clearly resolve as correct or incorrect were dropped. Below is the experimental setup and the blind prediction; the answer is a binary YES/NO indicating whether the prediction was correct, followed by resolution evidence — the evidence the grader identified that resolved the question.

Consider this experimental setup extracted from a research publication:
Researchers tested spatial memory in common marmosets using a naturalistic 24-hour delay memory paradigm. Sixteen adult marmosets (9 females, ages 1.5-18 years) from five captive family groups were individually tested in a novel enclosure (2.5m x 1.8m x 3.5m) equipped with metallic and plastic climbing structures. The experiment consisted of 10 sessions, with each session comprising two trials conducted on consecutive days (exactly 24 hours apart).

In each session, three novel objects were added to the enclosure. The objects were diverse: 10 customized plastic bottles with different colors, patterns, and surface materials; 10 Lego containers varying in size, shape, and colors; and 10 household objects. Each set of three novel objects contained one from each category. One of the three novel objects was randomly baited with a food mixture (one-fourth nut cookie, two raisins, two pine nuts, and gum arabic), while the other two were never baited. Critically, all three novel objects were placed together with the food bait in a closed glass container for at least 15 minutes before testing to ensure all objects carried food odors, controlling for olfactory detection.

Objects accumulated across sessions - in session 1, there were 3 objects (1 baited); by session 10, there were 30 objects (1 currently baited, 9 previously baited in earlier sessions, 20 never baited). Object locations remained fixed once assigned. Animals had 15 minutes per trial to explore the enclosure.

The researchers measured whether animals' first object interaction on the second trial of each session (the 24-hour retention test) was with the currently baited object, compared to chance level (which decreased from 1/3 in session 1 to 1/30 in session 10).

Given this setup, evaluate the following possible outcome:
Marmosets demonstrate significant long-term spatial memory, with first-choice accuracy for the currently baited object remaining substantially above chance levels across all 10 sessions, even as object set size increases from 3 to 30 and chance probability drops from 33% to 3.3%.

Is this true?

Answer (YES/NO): NO